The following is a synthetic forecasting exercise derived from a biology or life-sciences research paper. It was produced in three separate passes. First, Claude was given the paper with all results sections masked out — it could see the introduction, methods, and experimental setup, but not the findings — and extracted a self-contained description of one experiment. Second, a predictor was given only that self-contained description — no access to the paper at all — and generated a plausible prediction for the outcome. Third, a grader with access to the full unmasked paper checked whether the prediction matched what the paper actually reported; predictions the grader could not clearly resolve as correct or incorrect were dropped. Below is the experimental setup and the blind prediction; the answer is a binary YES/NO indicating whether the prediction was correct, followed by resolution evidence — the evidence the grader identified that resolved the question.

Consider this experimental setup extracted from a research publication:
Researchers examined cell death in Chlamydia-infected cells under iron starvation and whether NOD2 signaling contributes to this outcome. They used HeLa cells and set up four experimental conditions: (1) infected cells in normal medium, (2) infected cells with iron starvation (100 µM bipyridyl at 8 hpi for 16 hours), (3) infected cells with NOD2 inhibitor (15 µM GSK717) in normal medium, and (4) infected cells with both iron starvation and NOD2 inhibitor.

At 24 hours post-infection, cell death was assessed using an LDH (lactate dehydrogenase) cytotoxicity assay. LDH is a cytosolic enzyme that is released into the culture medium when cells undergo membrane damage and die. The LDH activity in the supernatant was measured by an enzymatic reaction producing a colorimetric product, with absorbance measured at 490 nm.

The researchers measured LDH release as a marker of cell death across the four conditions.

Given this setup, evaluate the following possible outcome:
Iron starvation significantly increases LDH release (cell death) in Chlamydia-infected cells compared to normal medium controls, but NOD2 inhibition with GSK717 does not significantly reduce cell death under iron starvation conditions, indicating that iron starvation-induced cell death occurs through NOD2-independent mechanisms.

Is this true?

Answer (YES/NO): NO